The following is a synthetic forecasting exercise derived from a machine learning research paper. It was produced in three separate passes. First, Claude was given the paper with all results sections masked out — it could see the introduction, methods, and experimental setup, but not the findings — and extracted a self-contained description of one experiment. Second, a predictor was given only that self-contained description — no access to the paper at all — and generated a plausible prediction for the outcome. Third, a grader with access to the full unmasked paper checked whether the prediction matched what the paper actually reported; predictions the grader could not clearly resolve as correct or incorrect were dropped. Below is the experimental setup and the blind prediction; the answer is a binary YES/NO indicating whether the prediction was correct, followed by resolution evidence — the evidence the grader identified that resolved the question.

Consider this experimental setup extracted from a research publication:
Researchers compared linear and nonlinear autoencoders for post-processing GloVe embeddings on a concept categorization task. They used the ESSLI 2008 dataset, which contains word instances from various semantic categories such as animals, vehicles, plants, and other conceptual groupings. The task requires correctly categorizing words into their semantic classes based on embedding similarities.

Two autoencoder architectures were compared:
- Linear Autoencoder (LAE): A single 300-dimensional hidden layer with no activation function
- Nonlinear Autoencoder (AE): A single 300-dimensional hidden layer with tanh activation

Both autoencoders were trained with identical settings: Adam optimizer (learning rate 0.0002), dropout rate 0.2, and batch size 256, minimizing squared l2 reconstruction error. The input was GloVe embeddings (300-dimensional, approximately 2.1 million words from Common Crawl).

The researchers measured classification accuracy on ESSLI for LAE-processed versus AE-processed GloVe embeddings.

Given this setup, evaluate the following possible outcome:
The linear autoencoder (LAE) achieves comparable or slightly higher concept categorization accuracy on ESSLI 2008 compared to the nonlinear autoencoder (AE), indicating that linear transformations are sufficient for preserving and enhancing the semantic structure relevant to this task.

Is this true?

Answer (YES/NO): YES